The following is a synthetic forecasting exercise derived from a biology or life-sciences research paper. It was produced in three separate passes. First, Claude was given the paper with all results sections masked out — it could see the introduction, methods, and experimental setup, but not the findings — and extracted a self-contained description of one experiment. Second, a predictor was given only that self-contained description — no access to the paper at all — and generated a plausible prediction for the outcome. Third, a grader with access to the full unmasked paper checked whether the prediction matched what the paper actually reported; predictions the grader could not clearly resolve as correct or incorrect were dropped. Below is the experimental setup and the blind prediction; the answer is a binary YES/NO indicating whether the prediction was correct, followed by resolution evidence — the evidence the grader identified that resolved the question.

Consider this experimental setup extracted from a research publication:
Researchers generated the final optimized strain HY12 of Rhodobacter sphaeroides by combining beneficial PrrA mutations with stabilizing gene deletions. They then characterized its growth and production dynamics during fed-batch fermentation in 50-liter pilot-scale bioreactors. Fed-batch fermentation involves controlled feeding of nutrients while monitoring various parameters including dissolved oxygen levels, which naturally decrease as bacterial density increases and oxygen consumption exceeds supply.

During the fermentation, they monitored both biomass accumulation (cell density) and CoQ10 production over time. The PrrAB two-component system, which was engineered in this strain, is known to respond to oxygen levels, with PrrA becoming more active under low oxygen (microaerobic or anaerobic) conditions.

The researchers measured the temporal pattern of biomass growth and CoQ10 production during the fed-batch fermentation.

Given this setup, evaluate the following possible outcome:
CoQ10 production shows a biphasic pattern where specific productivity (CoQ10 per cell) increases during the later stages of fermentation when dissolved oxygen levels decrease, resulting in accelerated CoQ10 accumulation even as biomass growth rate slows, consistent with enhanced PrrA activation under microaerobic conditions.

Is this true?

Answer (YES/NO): NO